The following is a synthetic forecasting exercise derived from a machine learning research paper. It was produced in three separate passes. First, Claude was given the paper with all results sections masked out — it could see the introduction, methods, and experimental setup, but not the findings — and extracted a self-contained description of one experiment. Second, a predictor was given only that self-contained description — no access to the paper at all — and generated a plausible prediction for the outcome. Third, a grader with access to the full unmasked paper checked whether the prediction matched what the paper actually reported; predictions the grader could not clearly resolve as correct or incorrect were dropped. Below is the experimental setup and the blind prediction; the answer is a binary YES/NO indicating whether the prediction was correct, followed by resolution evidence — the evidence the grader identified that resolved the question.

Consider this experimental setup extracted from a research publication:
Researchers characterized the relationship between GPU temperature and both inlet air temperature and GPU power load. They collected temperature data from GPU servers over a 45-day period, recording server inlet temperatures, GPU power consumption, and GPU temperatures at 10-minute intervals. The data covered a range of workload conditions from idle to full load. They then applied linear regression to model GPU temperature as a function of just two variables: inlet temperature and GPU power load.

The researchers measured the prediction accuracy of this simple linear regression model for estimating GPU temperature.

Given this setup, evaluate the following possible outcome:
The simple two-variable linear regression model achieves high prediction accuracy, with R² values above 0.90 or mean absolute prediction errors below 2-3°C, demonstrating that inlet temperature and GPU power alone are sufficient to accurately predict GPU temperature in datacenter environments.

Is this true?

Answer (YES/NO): YES